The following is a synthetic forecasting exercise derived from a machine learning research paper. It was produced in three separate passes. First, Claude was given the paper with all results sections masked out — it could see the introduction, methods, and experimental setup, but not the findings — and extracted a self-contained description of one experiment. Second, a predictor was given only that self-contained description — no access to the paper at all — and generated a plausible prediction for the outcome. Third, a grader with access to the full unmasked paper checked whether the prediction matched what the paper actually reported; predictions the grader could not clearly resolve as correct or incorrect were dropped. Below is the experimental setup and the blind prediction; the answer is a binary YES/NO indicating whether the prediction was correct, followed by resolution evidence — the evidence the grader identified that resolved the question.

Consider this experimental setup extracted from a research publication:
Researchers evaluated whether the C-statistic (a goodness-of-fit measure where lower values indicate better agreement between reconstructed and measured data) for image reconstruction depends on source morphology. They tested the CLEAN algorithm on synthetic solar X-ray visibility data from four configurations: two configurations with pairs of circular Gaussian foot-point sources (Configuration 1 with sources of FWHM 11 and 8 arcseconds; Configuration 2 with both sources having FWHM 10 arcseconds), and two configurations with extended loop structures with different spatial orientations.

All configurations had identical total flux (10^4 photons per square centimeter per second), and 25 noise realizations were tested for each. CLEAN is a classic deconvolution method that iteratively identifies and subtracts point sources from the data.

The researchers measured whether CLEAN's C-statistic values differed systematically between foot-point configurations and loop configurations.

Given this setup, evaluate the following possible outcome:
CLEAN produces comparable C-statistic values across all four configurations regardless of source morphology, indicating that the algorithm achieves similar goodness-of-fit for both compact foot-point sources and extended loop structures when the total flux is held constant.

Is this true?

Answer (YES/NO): YES